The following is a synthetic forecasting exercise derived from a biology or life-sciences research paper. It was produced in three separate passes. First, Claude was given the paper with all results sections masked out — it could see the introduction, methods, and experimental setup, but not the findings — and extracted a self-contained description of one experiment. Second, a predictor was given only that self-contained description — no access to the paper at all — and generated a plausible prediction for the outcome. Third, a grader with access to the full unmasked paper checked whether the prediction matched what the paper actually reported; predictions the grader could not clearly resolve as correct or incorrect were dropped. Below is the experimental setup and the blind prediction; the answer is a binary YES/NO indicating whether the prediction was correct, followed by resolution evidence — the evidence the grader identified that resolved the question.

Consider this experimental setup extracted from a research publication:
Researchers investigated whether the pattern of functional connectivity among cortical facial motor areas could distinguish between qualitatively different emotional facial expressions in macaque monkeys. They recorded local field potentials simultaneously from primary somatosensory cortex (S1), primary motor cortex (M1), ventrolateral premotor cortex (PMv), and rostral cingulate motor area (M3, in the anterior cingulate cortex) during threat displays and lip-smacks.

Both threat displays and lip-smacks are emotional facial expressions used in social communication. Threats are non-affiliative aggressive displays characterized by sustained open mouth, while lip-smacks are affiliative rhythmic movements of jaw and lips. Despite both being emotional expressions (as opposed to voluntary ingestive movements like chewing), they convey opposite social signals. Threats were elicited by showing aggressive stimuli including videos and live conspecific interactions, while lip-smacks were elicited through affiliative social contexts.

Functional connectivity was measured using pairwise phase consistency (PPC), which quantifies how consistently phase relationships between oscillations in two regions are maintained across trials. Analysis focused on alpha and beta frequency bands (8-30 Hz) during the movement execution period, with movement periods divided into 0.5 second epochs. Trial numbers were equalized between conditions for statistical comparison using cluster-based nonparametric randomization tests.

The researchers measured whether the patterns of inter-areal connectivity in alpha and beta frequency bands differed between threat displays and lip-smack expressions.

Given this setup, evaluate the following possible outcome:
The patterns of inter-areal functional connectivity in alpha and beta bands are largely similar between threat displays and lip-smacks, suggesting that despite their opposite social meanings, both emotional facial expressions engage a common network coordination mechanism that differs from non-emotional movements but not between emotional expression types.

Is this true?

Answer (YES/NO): NO